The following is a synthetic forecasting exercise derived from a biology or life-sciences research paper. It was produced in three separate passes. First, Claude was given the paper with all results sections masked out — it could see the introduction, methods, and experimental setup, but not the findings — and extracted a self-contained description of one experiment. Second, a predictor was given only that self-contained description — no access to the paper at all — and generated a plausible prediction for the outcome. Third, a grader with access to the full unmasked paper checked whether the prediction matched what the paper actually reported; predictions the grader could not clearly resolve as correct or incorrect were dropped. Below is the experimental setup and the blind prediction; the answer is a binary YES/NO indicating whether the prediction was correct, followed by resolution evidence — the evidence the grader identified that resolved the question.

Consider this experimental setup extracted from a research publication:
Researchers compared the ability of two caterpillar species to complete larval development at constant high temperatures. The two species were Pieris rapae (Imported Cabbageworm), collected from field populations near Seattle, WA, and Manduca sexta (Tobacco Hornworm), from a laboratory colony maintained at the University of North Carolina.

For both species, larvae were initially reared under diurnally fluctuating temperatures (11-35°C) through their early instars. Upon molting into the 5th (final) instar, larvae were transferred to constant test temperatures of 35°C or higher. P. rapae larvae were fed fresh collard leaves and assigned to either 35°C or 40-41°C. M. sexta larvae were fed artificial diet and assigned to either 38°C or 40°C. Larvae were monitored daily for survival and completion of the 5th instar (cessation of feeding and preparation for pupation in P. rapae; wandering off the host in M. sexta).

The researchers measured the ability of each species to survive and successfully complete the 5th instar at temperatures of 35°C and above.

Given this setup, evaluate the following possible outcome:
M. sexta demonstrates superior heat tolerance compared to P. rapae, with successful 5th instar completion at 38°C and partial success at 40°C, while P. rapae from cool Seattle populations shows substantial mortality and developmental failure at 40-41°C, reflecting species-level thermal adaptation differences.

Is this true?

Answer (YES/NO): YES